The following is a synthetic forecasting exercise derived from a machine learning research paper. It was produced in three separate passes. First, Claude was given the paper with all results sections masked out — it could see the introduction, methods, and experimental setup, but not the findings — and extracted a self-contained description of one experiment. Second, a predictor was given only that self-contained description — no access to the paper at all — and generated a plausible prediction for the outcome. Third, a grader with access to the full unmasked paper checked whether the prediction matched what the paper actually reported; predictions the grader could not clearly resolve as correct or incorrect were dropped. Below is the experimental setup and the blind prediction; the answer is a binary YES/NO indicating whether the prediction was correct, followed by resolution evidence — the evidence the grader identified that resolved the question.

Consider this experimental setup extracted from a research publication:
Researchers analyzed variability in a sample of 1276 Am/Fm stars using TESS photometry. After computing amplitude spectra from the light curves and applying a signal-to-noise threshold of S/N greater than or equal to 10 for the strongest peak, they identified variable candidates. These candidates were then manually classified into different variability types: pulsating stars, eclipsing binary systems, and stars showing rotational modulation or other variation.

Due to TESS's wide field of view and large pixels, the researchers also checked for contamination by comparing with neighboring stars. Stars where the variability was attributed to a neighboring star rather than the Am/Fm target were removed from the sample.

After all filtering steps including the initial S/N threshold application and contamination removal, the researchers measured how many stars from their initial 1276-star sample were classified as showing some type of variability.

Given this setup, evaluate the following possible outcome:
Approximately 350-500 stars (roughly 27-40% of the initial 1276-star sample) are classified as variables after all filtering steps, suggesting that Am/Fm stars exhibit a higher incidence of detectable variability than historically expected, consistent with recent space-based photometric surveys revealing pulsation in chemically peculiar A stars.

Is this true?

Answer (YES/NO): NO